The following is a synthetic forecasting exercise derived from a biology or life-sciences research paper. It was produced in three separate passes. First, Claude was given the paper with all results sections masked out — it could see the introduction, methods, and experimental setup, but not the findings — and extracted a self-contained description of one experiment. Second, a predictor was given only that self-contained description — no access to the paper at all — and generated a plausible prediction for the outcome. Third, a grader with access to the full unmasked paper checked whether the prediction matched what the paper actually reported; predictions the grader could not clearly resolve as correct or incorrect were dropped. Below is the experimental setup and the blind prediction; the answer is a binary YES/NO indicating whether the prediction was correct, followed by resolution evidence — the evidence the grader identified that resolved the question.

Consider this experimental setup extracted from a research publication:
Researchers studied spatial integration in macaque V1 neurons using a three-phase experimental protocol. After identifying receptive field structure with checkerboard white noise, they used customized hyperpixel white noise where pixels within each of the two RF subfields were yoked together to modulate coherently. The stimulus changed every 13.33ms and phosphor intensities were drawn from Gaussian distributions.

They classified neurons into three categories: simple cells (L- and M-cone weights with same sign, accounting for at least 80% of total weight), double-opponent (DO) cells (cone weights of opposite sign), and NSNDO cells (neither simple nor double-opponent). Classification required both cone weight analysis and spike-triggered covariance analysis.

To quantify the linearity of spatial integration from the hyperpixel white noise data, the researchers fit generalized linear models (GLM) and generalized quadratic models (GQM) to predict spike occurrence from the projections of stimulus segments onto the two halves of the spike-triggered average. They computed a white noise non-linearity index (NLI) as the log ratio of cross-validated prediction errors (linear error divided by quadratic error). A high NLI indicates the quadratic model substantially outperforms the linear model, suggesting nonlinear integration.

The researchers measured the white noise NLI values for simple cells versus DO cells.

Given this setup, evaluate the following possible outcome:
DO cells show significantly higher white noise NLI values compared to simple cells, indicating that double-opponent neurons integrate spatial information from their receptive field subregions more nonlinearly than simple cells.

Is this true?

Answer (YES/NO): NO